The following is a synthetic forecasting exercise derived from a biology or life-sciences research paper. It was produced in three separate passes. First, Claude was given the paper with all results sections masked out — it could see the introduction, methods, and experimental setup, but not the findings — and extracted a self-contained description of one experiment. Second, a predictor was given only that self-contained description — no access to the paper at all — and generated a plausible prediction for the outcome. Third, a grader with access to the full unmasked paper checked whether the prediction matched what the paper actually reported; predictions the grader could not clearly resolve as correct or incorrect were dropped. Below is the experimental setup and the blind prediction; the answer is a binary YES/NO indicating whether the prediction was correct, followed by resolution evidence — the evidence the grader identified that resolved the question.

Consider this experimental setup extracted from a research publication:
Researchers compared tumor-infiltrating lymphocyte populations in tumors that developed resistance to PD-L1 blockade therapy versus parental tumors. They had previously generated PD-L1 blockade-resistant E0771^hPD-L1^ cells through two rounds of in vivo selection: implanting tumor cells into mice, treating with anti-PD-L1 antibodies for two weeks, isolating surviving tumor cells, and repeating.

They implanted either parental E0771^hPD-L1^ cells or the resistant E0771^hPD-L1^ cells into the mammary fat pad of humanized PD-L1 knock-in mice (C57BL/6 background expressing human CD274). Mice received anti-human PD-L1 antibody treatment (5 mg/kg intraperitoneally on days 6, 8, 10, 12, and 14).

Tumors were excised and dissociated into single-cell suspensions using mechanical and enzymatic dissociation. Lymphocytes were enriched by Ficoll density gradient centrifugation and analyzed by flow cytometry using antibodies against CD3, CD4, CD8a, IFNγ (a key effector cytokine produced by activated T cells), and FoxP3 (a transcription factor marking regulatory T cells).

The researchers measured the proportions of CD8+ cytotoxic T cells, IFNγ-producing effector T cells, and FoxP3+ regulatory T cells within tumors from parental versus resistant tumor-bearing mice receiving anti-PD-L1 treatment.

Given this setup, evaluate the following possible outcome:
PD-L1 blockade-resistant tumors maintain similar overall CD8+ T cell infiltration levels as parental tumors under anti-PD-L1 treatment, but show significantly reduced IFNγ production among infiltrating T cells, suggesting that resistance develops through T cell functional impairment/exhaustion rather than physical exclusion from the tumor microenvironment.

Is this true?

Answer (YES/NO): NO